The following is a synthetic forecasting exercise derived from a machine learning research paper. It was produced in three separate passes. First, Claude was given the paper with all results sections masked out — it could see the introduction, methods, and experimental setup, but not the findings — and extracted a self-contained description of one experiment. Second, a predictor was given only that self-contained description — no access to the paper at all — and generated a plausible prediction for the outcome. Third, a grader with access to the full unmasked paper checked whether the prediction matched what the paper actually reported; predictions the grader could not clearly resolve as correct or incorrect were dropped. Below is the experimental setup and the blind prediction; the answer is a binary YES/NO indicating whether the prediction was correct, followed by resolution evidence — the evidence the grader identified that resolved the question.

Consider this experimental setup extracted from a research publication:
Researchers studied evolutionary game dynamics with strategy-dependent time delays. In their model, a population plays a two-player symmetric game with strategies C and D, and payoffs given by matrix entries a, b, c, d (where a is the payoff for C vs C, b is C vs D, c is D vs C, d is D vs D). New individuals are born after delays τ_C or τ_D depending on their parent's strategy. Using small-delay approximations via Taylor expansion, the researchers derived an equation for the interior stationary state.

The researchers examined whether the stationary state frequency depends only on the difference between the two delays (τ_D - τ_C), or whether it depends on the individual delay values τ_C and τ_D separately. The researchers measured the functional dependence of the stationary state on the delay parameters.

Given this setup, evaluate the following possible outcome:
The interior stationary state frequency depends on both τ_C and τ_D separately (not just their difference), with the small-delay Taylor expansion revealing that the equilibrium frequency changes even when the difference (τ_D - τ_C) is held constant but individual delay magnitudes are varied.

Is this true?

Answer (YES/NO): YES